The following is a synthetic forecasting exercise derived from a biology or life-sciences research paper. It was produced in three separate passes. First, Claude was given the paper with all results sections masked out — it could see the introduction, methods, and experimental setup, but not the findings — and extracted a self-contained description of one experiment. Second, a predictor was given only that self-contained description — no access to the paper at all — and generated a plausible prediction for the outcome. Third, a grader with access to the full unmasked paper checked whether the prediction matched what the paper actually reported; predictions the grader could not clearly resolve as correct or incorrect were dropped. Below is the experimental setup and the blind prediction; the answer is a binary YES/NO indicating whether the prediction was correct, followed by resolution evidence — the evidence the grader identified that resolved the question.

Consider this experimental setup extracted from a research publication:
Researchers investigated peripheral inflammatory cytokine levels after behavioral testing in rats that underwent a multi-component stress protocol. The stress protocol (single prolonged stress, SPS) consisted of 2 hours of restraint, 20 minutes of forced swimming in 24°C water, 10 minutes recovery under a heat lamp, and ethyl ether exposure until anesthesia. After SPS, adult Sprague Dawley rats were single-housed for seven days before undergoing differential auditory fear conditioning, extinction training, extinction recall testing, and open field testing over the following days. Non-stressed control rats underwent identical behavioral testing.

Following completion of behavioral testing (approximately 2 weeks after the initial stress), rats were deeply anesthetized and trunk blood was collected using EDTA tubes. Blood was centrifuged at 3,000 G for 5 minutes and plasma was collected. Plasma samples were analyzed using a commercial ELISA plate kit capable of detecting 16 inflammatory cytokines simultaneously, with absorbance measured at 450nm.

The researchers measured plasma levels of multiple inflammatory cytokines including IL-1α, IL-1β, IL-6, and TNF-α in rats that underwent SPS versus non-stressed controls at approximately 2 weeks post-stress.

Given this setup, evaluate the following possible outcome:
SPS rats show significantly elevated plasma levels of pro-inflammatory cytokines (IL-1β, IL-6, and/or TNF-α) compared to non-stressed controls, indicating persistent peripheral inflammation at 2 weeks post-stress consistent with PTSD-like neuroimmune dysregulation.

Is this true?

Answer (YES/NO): YES